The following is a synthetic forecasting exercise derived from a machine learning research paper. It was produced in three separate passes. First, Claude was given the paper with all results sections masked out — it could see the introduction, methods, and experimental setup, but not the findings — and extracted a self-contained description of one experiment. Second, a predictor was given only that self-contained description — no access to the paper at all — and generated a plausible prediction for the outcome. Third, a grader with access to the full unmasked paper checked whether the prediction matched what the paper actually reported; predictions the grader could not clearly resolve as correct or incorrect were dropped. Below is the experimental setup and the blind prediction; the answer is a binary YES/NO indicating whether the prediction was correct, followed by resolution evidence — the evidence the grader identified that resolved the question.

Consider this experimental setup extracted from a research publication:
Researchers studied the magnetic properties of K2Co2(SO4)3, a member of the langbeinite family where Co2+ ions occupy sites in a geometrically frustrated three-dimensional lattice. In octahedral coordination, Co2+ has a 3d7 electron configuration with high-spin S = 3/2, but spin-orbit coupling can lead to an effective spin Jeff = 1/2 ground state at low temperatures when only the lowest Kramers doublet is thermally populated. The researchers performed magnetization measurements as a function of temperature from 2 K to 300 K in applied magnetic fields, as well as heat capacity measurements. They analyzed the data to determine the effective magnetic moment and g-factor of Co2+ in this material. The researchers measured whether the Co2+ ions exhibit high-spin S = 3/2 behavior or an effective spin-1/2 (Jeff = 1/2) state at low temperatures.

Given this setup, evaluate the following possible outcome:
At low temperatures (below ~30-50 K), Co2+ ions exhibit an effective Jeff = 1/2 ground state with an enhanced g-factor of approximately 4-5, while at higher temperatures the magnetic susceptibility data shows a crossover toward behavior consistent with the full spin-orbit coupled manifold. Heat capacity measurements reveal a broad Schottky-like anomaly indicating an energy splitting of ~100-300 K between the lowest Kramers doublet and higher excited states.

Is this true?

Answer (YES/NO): NO